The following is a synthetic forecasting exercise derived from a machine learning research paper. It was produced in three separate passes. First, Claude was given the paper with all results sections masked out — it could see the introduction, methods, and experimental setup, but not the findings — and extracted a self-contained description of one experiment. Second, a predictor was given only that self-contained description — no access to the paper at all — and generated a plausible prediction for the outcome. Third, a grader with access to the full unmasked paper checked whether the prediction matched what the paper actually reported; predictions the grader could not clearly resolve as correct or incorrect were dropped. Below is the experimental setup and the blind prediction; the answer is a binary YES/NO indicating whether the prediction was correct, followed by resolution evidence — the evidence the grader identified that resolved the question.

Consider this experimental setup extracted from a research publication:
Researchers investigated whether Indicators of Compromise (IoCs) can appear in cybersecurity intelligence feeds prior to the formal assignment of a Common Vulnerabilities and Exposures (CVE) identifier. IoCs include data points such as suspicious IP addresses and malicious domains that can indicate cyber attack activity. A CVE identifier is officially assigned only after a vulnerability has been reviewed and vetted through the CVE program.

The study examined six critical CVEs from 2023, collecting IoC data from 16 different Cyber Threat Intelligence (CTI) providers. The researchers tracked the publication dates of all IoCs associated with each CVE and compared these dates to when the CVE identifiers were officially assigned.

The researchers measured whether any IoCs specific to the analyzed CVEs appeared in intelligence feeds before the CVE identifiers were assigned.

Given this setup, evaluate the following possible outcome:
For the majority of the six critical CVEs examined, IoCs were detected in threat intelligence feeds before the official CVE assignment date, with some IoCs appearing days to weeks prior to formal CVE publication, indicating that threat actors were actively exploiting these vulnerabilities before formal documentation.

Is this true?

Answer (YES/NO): NO